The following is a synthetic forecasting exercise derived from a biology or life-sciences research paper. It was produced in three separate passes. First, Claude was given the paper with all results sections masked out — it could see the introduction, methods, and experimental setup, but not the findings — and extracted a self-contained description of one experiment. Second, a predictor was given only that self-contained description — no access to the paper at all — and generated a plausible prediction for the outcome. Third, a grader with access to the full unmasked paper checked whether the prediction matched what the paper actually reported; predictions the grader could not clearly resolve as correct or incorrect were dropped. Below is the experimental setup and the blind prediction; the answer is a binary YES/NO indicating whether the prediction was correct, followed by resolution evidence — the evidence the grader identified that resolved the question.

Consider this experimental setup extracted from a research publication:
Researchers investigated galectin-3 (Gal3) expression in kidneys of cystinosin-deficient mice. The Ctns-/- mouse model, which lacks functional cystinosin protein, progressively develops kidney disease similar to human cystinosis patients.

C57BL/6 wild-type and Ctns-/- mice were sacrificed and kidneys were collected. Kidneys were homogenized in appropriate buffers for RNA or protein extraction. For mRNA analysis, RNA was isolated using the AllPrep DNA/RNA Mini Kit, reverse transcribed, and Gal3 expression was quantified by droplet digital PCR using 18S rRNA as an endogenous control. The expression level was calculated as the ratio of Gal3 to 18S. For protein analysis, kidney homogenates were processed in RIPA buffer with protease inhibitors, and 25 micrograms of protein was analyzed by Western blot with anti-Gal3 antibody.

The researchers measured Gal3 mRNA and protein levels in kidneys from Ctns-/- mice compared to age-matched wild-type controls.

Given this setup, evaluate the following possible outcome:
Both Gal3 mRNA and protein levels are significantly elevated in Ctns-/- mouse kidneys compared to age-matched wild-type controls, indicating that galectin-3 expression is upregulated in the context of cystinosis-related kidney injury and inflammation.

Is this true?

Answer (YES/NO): YES